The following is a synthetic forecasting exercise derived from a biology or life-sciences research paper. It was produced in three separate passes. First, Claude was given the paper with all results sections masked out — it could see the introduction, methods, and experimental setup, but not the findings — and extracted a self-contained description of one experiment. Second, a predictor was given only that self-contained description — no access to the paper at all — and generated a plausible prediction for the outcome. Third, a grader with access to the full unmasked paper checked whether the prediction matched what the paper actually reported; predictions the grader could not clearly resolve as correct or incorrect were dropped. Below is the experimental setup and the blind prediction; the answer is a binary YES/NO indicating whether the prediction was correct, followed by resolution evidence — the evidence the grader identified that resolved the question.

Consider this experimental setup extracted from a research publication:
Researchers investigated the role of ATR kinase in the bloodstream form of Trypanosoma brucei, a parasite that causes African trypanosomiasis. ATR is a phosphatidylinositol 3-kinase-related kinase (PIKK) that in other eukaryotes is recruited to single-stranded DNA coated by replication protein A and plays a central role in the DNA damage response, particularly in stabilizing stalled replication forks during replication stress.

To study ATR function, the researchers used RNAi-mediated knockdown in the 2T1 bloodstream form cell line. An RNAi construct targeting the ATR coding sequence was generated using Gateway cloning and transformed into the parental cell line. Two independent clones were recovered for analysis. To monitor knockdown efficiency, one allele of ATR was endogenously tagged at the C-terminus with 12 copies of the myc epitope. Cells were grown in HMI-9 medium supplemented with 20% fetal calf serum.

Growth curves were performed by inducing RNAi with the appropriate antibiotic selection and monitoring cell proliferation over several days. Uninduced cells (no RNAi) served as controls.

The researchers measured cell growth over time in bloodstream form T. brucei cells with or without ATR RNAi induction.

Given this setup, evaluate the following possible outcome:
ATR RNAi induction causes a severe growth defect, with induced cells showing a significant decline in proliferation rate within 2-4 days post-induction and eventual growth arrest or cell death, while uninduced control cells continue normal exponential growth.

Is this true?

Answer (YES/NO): YES